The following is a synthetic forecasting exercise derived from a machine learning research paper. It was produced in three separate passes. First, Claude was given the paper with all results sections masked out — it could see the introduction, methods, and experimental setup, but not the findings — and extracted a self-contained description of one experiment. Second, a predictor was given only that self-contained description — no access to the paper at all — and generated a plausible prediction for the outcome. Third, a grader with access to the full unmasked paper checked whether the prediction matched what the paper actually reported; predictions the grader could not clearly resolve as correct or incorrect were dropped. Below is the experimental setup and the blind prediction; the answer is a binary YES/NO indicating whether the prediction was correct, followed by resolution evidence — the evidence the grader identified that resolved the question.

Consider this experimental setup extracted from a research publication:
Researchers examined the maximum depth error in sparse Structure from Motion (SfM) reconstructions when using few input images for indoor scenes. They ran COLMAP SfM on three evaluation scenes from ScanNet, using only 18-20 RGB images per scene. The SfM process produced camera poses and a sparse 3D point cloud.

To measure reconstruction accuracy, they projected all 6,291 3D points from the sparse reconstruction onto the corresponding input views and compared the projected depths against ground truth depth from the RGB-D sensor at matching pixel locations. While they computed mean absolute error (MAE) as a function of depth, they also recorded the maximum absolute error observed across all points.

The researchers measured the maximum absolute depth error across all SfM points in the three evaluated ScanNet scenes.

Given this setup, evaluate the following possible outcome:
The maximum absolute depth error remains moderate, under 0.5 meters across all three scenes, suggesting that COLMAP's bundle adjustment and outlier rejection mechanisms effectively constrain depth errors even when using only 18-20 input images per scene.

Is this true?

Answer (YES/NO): NO